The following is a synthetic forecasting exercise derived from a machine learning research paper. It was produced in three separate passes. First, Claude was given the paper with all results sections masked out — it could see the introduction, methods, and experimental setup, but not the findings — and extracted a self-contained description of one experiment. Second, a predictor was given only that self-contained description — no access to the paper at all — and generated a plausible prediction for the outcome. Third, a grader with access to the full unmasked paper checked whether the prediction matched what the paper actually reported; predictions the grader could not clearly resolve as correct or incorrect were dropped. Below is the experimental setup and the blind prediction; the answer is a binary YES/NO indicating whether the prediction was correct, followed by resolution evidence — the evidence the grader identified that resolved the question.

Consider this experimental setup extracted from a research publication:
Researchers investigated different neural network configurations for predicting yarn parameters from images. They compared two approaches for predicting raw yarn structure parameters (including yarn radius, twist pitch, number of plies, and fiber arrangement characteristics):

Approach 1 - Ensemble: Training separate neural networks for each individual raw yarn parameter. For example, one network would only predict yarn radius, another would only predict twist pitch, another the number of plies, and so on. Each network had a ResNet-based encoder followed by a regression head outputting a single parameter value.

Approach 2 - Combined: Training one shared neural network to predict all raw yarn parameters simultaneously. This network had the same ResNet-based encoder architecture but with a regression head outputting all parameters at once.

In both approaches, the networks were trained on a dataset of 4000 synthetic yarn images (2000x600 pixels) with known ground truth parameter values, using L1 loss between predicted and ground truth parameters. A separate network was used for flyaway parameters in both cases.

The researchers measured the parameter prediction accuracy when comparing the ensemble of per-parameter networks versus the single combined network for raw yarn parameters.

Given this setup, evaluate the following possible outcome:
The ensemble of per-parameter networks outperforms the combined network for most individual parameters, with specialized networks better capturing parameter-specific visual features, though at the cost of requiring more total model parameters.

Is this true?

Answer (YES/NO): NO